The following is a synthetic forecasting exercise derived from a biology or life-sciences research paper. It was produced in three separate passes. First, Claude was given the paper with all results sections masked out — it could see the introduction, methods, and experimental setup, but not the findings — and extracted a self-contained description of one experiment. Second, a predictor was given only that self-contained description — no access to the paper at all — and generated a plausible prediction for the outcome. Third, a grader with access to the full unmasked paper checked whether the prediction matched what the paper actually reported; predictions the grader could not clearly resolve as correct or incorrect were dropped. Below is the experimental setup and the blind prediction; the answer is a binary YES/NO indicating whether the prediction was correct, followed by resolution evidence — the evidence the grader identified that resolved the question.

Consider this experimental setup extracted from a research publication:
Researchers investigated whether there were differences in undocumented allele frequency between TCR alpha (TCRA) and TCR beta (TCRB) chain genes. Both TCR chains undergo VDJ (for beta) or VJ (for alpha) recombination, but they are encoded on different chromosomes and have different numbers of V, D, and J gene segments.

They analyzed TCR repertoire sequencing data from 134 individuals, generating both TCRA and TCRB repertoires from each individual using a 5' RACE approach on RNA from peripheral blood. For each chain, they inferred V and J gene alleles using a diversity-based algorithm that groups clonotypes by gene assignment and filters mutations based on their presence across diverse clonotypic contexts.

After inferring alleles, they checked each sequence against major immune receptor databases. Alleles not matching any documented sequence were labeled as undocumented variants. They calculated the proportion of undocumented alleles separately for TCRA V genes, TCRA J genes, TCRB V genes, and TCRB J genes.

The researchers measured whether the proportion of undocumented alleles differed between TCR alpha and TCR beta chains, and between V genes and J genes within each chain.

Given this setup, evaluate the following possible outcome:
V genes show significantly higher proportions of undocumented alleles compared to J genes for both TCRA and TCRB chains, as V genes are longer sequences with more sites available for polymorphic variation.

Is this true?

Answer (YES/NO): YES